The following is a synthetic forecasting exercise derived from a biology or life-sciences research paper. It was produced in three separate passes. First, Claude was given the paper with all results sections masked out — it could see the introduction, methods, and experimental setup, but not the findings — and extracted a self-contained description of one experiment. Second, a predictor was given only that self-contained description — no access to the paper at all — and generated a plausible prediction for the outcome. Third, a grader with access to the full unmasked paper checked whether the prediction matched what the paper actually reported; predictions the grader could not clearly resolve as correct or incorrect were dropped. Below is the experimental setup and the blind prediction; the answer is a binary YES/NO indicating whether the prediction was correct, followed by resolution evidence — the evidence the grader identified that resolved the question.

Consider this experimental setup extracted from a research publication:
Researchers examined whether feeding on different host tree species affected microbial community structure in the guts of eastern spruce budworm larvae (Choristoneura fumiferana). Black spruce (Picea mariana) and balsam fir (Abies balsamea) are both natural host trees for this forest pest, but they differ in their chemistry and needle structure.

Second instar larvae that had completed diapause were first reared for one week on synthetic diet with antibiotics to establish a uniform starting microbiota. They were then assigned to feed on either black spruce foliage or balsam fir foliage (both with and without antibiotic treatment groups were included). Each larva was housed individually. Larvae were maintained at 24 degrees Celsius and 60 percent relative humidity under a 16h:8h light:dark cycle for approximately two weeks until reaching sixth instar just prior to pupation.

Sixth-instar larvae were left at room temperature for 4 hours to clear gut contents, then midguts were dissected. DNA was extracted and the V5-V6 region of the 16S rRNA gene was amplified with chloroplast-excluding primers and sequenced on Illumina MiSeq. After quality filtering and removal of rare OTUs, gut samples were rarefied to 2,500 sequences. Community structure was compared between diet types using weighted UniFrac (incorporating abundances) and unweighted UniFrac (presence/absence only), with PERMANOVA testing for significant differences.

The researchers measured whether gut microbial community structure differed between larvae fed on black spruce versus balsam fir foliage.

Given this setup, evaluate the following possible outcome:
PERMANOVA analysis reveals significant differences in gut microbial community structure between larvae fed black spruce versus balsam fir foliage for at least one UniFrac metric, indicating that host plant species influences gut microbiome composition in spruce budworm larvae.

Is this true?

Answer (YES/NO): NO